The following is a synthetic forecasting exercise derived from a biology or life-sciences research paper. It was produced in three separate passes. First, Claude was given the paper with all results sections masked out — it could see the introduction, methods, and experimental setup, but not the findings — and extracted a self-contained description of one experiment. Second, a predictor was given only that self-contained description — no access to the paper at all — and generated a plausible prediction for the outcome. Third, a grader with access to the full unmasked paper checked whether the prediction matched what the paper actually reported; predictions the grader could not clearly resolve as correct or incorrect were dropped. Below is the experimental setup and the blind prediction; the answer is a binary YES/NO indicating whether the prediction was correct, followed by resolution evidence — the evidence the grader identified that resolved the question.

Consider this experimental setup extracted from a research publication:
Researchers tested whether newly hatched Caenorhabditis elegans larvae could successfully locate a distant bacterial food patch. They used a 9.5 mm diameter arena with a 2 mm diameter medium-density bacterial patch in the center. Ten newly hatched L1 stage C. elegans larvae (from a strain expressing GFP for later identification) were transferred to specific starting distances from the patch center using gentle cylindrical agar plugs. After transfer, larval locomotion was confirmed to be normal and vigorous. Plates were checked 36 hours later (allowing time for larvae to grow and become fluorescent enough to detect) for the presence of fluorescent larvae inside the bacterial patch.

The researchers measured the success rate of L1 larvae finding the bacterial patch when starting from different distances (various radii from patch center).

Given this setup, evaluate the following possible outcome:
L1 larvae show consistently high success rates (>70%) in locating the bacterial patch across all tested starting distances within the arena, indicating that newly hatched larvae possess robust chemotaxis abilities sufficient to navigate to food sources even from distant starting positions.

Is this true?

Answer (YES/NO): NO